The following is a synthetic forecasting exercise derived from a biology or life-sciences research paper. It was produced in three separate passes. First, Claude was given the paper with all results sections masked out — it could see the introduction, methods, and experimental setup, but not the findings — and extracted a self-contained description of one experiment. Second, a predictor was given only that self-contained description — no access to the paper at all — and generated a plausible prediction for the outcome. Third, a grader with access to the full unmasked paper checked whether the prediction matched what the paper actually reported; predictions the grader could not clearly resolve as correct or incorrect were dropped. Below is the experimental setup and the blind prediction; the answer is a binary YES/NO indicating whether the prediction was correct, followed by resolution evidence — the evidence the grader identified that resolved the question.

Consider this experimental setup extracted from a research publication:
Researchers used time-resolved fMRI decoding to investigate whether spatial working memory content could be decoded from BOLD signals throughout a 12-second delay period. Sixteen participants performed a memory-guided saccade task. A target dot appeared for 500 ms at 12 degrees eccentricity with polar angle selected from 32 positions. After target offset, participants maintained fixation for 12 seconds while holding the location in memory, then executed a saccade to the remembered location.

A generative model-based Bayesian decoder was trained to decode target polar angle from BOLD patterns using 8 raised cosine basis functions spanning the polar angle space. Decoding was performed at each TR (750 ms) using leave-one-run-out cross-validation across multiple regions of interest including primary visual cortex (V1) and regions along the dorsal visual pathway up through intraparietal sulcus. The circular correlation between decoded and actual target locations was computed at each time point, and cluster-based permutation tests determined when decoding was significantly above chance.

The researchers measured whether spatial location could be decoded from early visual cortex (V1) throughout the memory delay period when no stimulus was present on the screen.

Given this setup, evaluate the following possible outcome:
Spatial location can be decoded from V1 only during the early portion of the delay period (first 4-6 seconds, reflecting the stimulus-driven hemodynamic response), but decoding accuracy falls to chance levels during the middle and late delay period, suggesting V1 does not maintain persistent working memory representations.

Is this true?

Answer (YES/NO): NO